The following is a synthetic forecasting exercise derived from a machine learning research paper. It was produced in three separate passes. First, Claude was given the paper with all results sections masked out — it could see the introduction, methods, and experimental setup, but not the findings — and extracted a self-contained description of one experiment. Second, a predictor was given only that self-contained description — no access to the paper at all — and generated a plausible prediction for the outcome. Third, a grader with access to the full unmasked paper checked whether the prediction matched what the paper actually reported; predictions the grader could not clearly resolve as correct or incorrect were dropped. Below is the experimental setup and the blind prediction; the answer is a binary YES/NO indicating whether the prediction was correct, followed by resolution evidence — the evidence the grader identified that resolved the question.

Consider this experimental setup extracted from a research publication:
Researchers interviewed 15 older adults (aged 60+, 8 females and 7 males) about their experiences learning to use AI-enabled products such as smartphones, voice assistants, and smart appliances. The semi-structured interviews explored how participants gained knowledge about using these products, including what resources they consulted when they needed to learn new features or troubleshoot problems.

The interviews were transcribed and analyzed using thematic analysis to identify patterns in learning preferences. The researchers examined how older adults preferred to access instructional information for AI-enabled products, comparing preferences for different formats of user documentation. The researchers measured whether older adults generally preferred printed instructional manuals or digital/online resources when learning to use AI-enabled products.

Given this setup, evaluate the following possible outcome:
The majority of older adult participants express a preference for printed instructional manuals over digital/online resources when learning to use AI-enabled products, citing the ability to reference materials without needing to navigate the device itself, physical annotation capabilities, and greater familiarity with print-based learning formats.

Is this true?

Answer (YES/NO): NO